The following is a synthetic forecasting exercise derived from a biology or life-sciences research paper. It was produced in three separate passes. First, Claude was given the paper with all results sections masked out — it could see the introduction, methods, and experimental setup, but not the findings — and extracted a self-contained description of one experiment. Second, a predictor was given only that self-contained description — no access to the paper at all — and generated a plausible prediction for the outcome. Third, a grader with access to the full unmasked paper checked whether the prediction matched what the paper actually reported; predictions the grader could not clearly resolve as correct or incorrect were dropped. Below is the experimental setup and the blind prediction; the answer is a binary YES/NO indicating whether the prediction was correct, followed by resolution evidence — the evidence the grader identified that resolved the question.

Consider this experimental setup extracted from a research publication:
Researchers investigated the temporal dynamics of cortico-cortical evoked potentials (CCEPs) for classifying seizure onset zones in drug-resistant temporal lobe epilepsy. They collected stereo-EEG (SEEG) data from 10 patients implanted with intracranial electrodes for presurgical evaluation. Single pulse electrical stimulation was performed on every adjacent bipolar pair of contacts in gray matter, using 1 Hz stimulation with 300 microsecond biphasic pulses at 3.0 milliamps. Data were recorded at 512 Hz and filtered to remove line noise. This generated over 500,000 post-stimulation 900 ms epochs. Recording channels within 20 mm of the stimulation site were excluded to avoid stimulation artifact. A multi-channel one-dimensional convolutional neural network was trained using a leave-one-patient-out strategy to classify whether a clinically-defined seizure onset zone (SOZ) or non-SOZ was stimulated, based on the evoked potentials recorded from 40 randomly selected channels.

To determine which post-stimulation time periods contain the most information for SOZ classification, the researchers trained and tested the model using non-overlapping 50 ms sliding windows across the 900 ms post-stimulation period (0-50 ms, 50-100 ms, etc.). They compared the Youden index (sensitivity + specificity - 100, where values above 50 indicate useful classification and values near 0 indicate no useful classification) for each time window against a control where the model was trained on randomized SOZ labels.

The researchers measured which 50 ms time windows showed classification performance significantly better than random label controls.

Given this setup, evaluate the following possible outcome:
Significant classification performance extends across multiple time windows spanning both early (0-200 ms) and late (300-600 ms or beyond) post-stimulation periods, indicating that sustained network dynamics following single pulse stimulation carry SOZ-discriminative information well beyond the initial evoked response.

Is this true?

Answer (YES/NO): NO